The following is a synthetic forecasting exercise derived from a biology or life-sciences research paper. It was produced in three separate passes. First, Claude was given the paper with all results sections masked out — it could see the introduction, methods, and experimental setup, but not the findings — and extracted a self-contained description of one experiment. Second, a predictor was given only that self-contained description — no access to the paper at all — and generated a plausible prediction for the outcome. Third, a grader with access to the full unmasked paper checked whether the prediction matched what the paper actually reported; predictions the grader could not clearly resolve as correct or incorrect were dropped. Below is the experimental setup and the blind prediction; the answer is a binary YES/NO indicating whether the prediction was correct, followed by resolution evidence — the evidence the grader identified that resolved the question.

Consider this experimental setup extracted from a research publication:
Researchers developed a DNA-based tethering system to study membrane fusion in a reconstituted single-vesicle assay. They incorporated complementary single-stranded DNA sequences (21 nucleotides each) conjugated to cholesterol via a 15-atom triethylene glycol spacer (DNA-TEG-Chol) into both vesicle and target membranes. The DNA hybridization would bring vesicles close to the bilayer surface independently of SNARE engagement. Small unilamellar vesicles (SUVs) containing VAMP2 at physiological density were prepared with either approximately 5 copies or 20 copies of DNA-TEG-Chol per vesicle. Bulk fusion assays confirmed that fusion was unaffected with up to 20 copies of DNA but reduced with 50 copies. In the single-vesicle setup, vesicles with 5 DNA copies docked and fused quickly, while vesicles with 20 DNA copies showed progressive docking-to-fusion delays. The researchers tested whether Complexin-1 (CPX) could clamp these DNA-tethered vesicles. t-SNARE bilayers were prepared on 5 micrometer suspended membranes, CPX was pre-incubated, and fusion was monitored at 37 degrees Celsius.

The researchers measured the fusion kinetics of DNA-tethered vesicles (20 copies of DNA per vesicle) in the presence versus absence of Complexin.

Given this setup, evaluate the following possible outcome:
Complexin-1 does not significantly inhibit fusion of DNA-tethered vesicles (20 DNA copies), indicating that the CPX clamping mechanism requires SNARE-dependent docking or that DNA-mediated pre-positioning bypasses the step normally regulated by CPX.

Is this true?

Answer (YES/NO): NO